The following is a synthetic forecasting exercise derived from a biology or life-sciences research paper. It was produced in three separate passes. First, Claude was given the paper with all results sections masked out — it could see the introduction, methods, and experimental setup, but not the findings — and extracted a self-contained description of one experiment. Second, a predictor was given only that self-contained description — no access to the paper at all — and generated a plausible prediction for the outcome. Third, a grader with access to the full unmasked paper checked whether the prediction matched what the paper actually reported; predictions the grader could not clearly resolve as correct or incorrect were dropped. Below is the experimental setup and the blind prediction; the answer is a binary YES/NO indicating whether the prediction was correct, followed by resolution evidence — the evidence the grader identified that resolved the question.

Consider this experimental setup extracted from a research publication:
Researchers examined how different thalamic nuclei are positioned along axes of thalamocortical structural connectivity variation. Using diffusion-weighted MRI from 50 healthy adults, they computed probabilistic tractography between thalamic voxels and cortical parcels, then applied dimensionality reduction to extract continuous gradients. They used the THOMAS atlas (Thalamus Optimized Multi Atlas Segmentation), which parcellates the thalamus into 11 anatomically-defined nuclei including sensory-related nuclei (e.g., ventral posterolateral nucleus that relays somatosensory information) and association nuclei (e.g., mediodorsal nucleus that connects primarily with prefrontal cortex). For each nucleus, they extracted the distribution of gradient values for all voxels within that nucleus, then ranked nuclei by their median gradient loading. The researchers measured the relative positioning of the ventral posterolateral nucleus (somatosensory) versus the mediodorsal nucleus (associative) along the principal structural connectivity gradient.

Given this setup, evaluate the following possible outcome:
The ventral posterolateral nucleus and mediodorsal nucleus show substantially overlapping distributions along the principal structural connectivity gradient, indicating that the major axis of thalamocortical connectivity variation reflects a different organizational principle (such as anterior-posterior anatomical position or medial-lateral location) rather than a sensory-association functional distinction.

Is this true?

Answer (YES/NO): NO